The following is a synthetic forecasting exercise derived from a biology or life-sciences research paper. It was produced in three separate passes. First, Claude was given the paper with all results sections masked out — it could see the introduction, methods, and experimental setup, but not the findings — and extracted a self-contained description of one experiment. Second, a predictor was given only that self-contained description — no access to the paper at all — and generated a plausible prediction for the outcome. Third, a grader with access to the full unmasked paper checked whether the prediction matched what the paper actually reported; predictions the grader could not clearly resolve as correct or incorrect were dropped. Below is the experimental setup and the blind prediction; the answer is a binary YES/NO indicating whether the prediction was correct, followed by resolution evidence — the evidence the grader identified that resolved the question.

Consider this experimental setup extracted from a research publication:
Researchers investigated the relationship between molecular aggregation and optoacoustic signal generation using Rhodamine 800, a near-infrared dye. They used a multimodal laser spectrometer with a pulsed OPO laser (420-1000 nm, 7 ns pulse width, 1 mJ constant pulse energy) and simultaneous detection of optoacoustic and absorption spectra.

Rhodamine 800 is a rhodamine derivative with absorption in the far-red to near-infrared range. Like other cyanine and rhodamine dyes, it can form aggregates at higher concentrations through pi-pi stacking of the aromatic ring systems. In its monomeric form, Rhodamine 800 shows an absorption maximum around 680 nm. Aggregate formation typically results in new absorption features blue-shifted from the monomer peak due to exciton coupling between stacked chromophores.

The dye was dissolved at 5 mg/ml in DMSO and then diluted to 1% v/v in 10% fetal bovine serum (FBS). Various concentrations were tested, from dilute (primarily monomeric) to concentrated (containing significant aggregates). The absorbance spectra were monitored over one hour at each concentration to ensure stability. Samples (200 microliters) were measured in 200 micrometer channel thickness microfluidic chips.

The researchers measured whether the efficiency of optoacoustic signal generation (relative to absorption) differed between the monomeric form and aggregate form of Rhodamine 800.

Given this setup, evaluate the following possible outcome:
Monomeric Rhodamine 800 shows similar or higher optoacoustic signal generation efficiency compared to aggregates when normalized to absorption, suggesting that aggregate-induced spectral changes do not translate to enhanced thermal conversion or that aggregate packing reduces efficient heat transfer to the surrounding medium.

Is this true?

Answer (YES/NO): NO